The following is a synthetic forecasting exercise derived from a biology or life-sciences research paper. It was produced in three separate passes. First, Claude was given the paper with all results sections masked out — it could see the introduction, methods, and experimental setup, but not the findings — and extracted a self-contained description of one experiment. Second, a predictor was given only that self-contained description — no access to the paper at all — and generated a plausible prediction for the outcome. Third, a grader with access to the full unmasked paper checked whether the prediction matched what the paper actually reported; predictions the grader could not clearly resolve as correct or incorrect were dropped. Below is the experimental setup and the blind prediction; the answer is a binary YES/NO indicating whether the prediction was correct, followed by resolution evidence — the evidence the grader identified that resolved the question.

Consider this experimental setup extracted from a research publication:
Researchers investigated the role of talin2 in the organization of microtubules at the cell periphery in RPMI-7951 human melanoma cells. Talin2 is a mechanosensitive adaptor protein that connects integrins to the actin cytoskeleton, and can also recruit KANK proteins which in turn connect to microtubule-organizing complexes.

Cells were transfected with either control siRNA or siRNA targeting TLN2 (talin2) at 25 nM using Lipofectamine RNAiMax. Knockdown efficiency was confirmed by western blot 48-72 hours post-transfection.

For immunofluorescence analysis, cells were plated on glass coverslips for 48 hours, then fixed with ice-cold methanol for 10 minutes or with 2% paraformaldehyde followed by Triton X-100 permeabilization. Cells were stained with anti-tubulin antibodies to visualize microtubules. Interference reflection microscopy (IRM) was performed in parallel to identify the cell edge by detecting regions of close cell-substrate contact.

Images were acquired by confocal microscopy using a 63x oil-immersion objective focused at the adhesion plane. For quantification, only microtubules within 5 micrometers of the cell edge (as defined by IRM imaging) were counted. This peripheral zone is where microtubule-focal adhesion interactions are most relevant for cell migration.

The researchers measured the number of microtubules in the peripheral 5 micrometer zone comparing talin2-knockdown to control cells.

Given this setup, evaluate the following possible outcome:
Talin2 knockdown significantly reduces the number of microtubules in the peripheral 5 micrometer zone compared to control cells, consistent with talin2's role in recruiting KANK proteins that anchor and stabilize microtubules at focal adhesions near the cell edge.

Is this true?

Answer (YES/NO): YES